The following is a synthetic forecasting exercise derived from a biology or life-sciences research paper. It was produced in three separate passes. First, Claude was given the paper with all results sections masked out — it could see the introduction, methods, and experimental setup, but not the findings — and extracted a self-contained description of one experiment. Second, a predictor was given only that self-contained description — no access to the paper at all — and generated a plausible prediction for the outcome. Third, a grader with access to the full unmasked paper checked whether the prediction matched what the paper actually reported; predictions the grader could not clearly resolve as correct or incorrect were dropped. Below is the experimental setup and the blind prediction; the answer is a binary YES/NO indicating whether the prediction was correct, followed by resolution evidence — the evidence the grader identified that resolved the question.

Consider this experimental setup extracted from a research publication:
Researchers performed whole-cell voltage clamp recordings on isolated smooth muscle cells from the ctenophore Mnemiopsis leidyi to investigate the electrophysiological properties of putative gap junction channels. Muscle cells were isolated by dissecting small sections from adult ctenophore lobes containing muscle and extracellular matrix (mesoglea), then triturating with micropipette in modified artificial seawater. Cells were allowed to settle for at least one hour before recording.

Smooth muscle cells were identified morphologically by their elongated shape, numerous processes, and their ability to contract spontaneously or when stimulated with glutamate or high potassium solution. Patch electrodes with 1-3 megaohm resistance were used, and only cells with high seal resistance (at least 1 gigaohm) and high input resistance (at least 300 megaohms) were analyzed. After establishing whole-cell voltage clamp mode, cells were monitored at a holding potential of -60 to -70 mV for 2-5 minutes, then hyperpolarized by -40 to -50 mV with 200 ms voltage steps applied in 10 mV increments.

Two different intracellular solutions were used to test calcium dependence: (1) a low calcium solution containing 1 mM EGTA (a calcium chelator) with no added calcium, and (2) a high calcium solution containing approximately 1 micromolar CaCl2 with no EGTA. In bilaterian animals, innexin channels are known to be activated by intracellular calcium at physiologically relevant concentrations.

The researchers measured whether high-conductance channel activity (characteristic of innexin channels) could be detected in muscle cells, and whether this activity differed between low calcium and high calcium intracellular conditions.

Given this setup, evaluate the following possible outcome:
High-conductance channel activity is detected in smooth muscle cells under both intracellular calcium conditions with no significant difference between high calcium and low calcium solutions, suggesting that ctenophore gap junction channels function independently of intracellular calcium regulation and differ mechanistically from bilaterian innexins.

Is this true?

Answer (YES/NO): NO